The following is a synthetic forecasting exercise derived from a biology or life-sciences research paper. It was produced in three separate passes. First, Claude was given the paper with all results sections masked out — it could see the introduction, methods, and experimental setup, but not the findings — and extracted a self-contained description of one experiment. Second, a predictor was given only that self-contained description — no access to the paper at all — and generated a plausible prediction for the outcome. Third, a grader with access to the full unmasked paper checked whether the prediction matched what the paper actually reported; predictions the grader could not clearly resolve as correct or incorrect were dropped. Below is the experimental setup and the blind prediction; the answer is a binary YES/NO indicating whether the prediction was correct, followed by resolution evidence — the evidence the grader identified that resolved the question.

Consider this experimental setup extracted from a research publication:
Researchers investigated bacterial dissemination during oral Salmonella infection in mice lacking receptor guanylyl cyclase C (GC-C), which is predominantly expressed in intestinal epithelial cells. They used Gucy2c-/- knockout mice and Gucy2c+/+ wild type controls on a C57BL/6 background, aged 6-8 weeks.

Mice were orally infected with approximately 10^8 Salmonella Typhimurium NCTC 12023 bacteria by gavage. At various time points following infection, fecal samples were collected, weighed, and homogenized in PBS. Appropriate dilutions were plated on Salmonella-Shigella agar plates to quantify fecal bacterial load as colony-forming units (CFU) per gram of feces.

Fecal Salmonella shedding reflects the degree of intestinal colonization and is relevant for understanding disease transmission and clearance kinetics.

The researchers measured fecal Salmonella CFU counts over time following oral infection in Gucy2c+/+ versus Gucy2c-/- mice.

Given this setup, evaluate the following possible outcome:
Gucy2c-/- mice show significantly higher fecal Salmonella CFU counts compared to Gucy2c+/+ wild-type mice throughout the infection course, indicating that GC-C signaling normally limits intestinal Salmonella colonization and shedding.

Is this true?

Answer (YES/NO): NO